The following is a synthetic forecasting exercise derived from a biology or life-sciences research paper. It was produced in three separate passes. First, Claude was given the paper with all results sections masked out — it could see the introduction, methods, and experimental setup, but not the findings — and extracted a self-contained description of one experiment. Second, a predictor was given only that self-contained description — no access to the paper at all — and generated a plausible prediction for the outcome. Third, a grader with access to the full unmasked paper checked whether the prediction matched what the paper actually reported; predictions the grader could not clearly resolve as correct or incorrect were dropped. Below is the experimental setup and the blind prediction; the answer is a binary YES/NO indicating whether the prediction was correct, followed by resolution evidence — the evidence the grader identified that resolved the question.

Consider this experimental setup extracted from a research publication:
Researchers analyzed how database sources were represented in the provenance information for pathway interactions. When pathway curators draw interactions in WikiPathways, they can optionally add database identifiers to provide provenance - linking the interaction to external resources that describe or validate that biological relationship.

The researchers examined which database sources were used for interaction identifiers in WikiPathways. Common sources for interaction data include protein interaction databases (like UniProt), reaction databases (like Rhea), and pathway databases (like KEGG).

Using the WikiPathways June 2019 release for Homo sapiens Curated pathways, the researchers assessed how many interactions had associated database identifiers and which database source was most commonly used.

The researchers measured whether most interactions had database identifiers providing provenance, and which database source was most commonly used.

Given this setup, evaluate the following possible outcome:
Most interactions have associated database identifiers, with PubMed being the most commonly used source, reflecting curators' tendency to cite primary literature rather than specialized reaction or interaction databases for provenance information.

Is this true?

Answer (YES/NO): NO